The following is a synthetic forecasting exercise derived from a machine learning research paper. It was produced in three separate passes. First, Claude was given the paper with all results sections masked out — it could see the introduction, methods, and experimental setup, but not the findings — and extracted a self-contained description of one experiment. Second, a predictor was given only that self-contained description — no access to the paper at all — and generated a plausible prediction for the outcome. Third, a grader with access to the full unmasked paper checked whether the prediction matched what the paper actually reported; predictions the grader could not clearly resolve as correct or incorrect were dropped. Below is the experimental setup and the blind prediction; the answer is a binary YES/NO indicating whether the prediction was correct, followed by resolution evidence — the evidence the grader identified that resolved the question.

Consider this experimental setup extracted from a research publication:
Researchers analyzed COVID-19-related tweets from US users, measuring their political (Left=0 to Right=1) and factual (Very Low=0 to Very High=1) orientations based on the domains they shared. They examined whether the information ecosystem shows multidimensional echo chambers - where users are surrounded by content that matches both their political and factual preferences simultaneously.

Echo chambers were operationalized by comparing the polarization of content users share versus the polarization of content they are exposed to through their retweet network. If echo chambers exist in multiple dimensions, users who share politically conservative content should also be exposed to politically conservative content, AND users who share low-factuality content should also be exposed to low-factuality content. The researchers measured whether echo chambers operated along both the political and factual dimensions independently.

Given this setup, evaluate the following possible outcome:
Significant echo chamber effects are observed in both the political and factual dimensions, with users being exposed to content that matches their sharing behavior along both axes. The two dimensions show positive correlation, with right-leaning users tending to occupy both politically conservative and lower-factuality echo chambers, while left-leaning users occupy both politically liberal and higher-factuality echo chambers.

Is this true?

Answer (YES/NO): YES